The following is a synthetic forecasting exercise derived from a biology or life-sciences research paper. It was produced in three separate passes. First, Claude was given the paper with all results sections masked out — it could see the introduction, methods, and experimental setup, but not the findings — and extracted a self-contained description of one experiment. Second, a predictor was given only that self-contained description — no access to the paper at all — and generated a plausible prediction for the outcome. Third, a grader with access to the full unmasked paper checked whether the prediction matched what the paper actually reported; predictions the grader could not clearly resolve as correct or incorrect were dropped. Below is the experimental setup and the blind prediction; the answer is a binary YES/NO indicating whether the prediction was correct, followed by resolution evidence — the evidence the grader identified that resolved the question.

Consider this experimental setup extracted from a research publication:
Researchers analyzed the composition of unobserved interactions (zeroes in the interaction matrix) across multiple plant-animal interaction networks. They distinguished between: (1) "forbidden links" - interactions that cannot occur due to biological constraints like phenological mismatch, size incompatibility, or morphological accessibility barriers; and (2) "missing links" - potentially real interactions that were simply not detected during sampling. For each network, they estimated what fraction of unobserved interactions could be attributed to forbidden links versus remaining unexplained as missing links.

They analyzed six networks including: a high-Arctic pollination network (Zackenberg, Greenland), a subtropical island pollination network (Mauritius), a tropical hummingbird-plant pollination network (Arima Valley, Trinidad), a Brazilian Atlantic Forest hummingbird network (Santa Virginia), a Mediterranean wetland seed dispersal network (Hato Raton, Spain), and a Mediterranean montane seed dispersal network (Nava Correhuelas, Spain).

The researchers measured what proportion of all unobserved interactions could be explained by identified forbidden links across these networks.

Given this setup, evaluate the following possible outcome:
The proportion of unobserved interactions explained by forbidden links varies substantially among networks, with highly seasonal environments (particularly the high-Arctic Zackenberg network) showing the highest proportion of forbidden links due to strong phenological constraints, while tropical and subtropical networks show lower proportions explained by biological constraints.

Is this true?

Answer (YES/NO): NO